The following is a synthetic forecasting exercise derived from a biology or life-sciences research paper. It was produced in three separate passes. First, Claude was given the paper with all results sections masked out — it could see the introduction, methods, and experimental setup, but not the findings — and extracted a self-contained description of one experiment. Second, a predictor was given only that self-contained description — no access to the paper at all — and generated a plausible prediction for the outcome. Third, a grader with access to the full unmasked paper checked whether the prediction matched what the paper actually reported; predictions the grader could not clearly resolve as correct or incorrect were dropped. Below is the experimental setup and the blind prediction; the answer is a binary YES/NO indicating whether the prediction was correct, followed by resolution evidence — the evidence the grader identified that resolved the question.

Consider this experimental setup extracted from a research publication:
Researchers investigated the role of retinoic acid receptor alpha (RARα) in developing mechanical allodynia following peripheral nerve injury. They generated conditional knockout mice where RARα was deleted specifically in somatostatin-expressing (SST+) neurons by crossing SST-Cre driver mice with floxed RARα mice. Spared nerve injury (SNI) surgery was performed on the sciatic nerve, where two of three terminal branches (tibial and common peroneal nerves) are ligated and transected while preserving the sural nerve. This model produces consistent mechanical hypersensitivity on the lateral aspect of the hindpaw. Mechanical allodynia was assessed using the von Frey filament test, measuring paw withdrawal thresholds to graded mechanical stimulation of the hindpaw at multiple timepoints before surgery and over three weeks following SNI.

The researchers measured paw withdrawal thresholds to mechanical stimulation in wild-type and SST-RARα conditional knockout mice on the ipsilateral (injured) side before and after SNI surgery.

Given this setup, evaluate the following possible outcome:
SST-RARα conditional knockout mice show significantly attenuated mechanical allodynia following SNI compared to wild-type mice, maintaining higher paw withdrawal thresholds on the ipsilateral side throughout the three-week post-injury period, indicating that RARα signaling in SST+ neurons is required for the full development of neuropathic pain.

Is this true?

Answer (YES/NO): NO